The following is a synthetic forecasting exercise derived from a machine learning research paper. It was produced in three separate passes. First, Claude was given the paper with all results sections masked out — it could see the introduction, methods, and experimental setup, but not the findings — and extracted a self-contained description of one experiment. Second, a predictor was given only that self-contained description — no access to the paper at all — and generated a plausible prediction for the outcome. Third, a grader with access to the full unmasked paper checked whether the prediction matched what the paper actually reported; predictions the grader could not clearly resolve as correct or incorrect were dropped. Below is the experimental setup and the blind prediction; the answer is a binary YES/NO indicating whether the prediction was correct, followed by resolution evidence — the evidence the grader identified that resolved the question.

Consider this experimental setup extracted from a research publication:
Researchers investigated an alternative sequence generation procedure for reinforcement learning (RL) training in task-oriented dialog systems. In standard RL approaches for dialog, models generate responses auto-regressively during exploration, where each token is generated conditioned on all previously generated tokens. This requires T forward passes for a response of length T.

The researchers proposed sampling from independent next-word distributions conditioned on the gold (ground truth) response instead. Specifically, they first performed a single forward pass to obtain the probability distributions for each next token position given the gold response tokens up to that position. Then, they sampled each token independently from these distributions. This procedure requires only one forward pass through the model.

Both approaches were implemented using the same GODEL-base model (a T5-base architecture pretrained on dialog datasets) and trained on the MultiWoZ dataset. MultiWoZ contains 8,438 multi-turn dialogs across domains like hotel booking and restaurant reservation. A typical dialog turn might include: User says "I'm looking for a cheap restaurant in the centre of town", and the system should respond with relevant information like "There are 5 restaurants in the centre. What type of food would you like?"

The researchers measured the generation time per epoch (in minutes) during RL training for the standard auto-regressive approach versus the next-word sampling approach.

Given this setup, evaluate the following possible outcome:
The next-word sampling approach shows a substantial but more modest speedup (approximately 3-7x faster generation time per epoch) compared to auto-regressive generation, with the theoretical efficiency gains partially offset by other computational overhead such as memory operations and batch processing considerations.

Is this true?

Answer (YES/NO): YES